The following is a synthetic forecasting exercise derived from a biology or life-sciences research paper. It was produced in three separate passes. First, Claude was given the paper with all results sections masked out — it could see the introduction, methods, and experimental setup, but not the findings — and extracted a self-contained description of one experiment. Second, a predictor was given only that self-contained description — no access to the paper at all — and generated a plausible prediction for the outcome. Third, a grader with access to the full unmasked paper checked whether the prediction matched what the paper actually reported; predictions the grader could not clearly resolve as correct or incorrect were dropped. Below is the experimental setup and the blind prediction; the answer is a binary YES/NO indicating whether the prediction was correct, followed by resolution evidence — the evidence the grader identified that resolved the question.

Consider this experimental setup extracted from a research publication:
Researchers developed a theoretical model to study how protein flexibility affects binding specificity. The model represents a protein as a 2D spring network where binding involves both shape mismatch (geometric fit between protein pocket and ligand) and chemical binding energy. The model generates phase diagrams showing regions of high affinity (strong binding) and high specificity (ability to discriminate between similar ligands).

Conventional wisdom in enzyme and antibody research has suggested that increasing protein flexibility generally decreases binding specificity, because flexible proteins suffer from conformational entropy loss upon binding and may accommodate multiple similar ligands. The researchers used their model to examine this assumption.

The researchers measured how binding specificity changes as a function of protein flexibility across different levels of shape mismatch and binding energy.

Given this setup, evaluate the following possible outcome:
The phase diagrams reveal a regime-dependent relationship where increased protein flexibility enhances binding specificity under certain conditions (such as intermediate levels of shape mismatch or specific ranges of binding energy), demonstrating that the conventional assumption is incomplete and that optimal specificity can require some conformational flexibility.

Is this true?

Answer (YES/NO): YES